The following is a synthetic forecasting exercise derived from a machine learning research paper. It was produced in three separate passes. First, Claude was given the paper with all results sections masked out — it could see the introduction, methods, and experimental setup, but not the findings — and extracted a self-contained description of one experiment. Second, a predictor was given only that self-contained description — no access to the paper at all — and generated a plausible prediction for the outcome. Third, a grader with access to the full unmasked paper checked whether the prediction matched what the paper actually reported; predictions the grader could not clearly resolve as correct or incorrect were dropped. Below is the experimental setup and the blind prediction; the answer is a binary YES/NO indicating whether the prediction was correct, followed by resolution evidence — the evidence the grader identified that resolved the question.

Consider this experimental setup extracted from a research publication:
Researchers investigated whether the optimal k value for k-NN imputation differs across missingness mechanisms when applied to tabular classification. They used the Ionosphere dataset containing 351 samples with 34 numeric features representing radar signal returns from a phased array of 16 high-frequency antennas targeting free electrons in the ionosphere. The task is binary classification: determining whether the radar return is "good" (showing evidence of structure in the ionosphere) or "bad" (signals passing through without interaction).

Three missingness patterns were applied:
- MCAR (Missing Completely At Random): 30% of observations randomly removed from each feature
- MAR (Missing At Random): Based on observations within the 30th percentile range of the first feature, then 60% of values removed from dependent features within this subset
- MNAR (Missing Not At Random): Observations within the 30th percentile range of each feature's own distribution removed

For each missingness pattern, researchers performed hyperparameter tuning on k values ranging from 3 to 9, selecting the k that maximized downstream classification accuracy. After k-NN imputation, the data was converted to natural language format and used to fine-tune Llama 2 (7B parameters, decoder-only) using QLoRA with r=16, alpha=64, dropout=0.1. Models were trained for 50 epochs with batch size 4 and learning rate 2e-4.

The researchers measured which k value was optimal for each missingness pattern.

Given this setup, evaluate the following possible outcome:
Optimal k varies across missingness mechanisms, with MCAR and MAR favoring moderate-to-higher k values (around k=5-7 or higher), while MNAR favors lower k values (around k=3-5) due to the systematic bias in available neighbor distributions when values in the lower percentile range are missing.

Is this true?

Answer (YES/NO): YES